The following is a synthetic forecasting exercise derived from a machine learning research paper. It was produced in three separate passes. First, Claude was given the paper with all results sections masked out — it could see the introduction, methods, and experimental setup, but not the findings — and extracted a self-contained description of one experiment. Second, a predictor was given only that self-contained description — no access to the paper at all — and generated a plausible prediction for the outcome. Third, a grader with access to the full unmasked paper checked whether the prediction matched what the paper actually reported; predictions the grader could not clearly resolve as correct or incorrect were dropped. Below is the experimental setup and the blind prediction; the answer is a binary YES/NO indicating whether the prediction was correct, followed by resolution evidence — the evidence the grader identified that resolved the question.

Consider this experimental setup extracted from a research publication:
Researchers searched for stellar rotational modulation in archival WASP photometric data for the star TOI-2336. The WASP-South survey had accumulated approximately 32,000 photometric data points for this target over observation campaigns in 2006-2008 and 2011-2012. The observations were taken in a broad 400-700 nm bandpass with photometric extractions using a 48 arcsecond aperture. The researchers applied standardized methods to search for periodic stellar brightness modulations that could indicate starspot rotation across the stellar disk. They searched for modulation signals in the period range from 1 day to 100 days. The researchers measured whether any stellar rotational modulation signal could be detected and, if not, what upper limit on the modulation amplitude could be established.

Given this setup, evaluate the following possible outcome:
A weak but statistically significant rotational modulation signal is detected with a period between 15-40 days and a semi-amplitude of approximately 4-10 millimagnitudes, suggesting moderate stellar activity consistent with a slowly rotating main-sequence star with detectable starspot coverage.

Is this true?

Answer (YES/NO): NO